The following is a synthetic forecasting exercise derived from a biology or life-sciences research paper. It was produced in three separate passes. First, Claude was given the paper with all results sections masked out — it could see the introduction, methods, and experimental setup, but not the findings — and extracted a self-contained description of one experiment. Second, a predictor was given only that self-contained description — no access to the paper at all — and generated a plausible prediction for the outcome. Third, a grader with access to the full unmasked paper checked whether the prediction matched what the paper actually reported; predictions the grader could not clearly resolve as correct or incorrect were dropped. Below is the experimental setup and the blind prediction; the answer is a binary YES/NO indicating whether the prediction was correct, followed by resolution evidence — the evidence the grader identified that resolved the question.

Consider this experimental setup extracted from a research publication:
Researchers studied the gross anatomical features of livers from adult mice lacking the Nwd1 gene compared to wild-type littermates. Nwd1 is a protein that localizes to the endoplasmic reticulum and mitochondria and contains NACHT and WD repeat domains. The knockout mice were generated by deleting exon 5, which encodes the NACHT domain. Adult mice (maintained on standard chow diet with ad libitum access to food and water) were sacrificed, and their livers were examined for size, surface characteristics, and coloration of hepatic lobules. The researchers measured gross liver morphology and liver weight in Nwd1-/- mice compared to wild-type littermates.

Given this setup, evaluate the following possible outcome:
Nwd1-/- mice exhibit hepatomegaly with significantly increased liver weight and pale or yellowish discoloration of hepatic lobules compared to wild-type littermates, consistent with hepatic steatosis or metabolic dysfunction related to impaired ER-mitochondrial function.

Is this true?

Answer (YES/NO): YES